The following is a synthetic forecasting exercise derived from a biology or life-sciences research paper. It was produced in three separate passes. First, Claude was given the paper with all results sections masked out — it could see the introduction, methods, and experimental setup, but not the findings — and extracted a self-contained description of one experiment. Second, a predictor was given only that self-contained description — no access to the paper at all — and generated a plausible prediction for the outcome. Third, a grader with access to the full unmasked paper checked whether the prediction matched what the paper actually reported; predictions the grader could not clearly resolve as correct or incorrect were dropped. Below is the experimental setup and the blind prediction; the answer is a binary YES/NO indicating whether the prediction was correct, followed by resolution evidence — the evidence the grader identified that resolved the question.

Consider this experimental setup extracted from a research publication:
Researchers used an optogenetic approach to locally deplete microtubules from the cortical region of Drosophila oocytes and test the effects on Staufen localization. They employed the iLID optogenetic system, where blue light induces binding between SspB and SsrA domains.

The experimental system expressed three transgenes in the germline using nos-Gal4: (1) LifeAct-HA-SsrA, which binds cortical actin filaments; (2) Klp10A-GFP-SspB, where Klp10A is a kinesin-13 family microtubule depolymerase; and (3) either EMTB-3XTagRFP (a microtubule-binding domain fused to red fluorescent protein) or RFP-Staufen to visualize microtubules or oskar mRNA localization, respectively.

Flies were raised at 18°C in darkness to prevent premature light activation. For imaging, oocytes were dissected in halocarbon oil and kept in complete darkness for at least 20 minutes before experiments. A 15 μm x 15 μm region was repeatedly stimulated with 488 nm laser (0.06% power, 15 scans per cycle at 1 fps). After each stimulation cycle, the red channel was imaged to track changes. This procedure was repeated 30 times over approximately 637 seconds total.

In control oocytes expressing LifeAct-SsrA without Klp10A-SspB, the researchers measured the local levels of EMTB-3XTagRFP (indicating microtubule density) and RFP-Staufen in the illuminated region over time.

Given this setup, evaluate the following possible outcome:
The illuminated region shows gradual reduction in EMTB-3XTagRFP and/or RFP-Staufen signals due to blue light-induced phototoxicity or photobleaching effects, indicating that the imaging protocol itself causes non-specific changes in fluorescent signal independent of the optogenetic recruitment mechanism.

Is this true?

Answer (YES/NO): NO